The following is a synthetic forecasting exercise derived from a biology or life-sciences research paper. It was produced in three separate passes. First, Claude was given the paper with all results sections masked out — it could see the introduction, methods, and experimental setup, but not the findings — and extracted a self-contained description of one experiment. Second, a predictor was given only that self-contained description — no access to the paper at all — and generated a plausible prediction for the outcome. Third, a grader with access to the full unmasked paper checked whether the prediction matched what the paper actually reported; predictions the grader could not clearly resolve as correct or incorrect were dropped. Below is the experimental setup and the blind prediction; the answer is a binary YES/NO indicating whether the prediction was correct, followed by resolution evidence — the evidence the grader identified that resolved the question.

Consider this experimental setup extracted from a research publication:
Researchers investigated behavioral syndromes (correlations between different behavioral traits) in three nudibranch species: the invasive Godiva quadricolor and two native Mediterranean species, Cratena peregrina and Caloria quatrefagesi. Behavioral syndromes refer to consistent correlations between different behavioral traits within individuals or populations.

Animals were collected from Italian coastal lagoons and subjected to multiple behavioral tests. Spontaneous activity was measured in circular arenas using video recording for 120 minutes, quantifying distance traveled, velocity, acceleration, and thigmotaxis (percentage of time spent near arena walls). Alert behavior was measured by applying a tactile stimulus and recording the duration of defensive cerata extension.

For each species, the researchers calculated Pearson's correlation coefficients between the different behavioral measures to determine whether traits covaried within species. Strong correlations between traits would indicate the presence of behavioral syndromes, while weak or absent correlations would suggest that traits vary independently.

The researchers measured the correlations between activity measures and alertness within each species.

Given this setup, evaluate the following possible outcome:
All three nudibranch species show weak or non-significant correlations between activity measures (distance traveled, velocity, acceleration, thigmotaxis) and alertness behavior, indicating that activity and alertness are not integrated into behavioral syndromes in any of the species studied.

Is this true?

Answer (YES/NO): NO